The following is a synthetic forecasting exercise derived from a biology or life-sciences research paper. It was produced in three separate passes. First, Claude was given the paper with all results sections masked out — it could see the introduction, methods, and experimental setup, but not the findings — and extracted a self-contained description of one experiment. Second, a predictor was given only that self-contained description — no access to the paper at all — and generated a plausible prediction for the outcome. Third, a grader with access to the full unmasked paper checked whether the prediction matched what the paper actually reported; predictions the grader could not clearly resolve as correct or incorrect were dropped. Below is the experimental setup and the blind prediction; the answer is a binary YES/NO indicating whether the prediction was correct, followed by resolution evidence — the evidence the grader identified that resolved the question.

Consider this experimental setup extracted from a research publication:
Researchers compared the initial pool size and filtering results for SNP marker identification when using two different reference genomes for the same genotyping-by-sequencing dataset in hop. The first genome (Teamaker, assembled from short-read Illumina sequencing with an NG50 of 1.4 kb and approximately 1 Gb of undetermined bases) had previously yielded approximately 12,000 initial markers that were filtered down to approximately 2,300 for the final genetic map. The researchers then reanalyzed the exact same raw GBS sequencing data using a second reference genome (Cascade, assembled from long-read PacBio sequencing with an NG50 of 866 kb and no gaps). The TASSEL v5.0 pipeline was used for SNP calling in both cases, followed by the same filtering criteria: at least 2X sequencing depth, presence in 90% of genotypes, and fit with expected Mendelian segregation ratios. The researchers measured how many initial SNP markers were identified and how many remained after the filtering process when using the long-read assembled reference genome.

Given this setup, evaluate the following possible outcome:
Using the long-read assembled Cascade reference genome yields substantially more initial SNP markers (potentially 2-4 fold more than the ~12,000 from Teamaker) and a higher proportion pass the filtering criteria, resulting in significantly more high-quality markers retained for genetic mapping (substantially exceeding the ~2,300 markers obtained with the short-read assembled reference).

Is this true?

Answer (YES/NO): NO